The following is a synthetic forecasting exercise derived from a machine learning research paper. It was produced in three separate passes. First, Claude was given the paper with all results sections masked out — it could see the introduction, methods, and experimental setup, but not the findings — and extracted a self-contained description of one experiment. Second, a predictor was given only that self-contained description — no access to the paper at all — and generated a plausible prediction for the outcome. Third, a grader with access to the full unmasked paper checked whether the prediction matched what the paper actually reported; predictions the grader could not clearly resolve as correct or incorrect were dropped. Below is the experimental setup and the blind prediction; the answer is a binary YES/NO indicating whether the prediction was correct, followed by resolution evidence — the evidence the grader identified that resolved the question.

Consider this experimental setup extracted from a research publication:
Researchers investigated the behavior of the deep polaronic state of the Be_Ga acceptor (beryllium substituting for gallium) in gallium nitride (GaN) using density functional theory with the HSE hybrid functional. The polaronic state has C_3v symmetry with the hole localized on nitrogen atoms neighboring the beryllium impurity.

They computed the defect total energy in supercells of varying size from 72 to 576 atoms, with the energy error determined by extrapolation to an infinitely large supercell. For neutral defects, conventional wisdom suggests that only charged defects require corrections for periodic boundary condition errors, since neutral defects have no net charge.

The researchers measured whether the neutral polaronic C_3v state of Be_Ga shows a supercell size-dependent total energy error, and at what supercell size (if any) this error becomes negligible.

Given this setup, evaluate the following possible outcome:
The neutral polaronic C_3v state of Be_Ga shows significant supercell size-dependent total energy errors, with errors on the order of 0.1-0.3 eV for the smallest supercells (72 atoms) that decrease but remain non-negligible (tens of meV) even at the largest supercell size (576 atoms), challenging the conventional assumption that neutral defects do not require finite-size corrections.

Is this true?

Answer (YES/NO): NO